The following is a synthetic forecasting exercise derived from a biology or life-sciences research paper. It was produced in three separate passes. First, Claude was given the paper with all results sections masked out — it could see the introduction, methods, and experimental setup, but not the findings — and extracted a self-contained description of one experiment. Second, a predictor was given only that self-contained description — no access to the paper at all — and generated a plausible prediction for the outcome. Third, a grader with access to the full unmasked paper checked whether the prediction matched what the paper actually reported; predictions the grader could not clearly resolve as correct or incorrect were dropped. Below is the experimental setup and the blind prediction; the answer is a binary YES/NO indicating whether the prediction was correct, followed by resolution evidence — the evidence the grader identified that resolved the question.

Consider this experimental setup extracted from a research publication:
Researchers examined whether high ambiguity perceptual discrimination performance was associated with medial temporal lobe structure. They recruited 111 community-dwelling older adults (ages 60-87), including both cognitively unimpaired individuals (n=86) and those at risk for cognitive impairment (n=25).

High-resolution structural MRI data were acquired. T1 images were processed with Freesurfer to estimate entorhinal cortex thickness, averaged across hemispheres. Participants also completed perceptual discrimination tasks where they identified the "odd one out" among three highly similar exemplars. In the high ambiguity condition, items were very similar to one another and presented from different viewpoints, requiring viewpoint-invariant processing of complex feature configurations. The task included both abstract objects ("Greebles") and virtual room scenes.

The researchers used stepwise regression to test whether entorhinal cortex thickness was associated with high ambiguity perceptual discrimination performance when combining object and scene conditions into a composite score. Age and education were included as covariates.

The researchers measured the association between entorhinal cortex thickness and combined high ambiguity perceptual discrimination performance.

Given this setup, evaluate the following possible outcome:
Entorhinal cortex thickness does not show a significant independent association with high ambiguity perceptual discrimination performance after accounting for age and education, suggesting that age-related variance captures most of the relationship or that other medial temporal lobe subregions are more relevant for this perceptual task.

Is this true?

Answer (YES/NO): NO